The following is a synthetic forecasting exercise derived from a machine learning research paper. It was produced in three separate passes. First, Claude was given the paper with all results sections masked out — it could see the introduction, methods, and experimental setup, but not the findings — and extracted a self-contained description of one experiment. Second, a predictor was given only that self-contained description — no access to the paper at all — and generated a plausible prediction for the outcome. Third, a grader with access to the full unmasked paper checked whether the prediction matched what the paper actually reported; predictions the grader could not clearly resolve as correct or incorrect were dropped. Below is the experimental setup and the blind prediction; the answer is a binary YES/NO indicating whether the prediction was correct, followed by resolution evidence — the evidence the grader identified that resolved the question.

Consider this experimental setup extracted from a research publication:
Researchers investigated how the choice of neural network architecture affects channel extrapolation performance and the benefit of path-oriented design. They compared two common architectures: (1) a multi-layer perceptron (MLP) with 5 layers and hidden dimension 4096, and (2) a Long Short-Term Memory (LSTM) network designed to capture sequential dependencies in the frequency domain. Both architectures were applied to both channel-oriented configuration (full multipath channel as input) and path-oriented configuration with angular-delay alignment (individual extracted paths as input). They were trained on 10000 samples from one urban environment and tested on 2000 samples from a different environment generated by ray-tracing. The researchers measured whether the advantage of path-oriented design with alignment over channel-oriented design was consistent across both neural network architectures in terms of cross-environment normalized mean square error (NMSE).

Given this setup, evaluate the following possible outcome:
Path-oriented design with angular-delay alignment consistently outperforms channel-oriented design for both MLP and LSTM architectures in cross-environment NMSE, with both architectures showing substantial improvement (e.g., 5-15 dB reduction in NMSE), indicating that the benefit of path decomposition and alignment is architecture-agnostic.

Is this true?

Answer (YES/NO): YES